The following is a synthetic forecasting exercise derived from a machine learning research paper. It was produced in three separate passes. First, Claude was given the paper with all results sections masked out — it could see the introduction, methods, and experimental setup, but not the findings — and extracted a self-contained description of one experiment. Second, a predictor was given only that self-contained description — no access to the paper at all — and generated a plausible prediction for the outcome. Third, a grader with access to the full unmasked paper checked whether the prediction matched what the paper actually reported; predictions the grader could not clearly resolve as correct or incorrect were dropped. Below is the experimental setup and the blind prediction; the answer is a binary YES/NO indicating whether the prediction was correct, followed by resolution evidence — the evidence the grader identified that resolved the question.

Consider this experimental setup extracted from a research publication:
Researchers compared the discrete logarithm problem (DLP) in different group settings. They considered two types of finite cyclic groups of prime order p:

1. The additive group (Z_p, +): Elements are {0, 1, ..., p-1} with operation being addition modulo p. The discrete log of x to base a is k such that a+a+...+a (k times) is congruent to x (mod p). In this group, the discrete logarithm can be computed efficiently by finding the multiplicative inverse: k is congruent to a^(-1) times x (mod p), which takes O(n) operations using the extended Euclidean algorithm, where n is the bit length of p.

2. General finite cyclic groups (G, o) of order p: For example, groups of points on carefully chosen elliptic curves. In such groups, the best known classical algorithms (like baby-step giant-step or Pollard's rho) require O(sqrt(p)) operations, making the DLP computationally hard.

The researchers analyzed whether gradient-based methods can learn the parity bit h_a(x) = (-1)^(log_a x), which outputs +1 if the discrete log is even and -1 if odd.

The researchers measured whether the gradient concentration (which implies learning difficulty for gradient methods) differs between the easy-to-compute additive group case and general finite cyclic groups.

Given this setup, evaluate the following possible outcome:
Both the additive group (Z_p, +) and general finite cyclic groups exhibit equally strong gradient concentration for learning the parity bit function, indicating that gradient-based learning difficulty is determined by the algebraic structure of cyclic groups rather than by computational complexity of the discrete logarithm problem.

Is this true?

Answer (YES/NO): YES